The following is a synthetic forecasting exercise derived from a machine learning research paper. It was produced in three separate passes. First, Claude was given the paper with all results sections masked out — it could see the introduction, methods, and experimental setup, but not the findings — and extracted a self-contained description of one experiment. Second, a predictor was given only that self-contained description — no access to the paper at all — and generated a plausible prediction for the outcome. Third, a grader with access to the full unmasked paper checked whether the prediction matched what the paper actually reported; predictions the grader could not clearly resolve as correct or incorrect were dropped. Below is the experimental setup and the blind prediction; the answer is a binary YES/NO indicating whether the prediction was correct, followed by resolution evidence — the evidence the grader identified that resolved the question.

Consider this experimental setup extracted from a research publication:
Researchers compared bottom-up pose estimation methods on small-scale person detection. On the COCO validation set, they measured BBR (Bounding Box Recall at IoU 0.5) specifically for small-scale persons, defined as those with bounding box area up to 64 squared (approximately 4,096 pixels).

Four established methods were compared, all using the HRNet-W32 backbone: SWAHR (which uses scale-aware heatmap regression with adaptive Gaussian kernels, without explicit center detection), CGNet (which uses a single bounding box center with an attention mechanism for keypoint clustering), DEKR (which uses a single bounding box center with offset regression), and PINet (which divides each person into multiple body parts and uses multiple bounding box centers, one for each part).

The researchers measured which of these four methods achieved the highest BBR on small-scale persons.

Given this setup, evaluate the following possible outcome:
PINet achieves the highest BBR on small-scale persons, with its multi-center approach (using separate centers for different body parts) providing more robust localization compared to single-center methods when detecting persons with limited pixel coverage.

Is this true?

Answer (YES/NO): YES